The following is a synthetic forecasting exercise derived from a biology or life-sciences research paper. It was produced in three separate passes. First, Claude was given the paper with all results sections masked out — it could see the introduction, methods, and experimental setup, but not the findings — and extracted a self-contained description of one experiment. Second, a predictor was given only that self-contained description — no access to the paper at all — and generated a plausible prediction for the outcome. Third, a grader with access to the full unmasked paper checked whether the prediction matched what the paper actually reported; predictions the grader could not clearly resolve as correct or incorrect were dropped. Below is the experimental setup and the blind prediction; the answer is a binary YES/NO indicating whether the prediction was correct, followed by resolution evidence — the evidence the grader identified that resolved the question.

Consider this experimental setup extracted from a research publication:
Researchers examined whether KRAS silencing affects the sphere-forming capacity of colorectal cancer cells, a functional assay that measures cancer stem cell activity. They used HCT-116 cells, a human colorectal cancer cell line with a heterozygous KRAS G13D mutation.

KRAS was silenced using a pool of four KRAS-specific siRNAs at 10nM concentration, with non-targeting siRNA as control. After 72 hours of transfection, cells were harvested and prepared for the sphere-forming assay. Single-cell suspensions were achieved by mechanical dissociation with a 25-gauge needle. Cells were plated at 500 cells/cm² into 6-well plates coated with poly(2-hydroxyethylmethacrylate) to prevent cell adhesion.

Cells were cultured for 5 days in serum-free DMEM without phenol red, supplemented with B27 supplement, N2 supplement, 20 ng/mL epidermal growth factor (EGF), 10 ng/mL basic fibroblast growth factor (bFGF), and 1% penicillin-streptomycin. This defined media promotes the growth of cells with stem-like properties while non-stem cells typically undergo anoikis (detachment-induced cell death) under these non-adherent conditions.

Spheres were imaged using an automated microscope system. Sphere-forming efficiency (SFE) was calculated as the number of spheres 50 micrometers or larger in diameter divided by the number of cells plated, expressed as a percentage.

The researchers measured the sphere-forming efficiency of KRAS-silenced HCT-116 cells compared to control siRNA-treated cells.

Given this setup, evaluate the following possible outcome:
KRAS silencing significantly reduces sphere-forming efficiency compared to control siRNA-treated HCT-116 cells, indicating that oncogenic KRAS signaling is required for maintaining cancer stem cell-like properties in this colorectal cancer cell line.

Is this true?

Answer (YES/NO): YES